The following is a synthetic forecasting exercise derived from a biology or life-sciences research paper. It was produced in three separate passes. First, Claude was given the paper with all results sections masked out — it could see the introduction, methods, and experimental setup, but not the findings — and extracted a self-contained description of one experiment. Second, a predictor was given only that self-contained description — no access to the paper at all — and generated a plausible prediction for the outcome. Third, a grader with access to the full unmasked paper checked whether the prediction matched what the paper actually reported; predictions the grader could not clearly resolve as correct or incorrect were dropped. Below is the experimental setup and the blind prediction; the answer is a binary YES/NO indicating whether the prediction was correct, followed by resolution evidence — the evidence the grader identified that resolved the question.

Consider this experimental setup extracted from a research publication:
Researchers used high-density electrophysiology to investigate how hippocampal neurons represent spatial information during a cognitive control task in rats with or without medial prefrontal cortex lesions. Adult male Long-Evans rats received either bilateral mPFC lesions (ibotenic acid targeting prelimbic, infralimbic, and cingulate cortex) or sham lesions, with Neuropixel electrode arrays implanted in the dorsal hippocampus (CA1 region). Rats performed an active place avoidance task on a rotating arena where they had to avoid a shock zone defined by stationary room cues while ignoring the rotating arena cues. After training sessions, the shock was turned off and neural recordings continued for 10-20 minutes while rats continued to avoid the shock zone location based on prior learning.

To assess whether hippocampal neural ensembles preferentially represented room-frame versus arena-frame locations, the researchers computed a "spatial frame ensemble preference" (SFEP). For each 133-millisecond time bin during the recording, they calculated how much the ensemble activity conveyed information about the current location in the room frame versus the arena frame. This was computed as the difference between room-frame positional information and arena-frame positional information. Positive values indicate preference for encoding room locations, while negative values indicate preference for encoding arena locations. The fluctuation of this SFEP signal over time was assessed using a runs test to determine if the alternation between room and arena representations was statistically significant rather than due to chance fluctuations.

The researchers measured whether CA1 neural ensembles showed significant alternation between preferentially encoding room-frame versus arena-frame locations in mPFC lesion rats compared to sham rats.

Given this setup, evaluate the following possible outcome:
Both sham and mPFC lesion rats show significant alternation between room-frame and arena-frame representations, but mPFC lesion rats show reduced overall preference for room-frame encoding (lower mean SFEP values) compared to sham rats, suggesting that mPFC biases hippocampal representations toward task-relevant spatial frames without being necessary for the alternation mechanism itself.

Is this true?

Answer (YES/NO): NO